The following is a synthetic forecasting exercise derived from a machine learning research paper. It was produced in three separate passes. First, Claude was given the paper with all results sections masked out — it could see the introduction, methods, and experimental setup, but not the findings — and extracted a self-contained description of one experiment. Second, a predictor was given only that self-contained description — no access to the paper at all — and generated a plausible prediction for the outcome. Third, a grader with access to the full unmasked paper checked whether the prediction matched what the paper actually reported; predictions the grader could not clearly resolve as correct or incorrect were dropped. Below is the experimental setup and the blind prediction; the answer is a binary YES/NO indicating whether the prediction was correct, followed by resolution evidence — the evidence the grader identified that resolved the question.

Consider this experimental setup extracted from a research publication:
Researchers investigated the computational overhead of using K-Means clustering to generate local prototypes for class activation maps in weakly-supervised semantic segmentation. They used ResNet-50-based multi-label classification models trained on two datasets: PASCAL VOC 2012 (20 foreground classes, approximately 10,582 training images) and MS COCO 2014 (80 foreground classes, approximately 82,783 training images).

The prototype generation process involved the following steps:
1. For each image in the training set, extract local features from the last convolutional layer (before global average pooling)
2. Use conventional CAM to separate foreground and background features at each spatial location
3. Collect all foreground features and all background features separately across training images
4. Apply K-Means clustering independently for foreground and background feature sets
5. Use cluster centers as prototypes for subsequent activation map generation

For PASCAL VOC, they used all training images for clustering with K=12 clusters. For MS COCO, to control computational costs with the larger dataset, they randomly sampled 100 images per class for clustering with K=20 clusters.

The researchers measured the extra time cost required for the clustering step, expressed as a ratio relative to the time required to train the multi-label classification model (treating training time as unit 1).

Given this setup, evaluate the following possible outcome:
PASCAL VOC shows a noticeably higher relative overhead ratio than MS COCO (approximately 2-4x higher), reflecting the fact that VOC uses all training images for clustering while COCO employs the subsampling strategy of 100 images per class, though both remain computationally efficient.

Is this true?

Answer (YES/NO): NO